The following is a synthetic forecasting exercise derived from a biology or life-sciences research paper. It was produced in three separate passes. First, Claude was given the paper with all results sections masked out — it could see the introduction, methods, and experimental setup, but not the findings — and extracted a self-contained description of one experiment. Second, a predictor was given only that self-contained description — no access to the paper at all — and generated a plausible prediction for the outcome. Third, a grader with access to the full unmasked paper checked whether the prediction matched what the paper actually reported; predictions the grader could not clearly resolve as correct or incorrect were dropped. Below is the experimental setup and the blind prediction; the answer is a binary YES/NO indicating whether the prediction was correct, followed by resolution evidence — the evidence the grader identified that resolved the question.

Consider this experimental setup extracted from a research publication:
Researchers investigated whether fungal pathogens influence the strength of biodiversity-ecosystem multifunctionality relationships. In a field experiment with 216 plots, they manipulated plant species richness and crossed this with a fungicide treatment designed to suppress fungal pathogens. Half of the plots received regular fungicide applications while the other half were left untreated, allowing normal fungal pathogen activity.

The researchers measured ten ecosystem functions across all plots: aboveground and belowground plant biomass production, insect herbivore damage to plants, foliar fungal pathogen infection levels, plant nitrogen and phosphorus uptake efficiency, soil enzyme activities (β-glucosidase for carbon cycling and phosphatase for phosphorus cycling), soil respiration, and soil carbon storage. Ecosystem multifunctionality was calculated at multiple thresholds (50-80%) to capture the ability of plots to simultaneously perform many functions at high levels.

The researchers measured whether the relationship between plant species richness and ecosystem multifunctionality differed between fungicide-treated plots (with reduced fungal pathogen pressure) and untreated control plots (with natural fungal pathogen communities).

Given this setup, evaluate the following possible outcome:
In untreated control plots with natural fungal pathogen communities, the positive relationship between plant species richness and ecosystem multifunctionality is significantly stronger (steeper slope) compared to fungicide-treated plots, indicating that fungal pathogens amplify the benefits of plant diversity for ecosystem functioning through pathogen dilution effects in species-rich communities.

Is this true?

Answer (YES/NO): NO